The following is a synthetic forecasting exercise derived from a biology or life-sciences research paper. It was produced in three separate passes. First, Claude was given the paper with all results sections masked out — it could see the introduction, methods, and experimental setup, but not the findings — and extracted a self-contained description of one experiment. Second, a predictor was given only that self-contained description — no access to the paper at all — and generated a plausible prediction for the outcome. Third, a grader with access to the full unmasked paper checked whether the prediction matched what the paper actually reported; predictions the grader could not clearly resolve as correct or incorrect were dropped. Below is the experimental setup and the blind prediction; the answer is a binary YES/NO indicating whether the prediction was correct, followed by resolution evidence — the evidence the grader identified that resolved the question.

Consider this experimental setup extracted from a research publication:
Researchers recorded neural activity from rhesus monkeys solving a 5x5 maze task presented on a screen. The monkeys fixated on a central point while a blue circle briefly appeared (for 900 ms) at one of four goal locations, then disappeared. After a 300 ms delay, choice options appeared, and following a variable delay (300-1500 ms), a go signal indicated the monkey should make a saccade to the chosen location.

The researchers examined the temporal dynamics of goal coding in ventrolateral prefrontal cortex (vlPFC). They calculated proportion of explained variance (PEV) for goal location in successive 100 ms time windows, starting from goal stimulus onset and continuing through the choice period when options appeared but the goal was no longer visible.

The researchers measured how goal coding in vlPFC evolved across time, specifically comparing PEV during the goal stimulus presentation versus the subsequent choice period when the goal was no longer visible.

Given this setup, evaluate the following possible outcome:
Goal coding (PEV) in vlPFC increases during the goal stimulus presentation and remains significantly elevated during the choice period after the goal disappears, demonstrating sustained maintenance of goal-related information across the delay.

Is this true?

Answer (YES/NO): NO